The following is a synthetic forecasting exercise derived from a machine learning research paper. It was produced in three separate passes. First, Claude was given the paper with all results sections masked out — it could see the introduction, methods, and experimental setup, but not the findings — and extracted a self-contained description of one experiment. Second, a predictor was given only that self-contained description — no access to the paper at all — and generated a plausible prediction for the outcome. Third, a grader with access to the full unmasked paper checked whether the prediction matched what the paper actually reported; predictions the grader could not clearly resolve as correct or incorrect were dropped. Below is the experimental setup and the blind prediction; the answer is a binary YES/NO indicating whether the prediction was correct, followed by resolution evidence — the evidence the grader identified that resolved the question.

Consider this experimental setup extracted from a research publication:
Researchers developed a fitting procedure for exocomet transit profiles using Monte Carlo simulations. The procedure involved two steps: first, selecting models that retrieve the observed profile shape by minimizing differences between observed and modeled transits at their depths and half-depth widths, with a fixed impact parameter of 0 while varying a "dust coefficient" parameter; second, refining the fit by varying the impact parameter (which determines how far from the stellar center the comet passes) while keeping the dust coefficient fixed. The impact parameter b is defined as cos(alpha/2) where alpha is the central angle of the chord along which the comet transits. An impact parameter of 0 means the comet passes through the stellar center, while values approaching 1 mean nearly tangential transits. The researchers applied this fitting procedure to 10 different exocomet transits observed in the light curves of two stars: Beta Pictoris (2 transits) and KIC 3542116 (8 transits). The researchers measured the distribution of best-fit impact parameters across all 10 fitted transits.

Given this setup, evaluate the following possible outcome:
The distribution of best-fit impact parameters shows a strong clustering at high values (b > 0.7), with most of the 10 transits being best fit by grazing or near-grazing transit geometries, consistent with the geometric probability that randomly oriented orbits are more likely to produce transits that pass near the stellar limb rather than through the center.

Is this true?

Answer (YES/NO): NO